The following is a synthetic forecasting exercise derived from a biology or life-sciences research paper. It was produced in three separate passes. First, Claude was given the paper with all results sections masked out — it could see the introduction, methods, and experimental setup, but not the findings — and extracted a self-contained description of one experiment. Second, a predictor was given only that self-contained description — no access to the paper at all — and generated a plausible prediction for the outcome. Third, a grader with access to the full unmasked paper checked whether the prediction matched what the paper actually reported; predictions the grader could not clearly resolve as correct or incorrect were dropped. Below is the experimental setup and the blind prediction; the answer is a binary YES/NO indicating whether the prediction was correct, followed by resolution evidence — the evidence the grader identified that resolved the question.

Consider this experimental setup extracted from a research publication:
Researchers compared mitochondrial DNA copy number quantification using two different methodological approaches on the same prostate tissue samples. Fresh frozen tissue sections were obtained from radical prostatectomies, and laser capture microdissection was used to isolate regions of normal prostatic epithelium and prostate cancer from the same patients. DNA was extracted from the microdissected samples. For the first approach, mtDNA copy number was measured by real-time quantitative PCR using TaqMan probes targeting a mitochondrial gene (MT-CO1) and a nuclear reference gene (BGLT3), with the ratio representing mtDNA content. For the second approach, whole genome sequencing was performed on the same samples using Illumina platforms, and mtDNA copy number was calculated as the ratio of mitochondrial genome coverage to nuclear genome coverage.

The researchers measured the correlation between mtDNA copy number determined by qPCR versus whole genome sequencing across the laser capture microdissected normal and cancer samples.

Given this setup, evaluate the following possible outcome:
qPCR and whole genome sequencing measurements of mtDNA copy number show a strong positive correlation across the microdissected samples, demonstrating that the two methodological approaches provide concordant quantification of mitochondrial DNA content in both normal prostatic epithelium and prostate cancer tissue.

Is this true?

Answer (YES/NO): YES